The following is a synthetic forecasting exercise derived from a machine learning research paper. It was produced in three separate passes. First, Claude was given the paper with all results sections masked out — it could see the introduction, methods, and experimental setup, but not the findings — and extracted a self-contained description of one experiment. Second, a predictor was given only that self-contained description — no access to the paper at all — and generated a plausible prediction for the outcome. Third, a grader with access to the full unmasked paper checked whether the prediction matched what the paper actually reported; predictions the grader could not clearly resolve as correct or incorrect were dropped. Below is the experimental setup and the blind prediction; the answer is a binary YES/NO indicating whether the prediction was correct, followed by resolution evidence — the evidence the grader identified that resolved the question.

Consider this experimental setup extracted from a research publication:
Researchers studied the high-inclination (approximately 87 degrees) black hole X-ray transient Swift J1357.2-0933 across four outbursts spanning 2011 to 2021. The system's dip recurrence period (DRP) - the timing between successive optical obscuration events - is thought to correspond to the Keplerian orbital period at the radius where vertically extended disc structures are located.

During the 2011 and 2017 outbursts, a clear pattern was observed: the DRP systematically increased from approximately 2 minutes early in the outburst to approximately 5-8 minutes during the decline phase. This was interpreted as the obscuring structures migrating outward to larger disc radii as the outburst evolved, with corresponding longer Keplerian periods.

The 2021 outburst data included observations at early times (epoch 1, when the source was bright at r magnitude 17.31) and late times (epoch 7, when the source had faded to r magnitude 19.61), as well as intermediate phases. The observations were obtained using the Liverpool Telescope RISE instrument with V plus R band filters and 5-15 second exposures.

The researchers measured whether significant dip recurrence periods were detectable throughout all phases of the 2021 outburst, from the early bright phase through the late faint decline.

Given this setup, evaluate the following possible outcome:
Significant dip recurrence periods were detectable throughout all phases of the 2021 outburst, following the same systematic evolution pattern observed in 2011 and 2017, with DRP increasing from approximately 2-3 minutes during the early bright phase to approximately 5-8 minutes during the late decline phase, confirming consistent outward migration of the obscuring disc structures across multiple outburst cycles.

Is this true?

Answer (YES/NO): NO